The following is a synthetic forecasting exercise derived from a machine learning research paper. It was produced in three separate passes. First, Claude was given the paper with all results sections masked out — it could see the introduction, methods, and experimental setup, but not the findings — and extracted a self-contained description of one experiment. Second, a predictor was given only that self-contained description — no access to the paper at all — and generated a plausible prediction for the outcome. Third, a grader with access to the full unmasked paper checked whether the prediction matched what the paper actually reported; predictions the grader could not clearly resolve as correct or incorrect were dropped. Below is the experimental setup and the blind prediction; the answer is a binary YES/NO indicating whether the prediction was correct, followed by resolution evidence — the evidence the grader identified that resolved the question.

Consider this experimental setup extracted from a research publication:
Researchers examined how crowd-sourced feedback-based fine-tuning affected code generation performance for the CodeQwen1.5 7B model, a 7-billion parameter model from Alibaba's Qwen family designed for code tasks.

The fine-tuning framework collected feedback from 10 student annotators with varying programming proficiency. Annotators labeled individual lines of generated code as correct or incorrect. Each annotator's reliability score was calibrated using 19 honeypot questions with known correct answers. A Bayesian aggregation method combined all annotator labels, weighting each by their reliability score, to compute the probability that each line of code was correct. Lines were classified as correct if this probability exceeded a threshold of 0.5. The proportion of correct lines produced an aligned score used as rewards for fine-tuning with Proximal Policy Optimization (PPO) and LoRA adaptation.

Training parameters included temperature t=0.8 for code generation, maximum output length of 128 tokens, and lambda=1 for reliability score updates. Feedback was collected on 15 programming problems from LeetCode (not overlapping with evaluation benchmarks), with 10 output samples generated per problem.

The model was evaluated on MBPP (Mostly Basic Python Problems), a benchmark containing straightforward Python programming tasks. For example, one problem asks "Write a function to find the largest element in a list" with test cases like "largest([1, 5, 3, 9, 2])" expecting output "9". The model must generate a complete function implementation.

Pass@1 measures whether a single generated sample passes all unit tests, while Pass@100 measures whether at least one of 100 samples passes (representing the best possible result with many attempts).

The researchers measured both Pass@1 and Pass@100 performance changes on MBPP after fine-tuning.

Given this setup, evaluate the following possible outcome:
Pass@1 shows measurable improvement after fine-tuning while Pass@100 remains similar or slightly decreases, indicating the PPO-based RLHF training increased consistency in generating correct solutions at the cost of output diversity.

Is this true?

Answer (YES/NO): NO